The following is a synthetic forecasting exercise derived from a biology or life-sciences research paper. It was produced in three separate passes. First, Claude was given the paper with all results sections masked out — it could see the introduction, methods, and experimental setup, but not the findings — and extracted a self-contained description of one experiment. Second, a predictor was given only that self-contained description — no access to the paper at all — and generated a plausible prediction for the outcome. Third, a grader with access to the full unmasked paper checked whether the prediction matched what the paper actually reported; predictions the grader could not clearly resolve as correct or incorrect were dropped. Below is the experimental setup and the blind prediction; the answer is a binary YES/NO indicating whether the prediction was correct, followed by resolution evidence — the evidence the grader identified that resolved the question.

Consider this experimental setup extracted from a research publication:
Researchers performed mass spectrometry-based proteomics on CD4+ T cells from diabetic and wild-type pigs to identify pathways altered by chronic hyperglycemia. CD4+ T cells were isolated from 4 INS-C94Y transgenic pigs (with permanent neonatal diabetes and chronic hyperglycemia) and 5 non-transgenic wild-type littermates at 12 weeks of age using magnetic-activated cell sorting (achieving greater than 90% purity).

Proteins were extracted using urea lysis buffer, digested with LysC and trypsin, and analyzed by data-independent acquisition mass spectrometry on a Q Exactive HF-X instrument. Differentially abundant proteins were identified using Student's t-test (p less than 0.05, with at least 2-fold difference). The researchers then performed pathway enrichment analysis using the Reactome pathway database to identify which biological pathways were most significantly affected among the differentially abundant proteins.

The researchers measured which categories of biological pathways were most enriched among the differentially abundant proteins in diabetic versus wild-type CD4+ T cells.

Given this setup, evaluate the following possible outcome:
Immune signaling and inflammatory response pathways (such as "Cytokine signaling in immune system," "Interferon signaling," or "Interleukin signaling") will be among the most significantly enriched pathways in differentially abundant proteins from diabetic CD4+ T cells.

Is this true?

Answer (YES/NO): NO